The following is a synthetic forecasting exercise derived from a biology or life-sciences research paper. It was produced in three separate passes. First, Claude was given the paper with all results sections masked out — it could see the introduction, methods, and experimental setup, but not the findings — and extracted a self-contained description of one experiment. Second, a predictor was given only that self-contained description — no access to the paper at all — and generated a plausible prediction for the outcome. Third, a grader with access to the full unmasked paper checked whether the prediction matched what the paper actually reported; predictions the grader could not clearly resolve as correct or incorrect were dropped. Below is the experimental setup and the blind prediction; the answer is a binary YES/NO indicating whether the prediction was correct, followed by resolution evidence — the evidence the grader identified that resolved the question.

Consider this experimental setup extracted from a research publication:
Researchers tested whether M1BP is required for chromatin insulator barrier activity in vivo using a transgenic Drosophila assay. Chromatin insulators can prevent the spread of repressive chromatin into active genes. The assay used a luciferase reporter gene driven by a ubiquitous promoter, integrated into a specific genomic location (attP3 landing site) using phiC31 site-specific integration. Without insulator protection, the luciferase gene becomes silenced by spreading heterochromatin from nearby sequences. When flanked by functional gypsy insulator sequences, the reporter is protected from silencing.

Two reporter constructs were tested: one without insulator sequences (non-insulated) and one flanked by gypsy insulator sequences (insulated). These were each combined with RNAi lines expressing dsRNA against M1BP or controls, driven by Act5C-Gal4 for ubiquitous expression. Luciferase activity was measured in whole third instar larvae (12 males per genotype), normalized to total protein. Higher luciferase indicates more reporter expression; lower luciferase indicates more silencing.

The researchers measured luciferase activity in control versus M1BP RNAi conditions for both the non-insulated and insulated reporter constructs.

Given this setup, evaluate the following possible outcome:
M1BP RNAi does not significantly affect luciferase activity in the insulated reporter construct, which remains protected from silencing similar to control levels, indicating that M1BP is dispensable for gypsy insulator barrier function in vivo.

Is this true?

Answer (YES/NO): NO